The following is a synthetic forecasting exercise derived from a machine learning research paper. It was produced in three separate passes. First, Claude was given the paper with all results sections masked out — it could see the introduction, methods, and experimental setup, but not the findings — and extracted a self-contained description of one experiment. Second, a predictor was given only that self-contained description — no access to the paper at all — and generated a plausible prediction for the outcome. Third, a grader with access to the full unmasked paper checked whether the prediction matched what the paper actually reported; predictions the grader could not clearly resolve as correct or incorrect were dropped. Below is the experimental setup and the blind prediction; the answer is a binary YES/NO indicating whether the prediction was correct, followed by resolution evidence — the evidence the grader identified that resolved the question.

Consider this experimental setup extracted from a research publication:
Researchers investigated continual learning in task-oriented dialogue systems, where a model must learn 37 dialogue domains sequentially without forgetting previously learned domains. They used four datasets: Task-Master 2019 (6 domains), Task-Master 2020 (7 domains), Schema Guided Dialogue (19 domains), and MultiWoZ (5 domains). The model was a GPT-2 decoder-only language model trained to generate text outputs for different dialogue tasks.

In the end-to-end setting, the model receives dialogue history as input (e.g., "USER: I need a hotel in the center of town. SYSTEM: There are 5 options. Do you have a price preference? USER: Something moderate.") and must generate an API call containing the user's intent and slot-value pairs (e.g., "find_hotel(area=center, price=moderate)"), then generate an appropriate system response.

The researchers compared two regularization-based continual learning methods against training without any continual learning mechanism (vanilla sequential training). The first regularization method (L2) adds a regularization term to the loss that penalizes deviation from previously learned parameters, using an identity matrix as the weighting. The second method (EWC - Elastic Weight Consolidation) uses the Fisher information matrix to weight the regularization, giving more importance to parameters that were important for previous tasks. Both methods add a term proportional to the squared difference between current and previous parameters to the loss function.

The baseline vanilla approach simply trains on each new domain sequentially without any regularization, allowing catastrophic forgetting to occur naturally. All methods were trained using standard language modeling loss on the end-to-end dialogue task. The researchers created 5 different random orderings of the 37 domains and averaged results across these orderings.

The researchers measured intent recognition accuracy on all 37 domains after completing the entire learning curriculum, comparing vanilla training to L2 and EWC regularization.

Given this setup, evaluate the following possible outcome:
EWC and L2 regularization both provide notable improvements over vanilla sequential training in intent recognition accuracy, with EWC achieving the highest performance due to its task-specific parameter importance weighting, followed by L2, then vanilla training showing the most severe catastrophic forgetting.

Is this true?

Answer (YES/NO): NO